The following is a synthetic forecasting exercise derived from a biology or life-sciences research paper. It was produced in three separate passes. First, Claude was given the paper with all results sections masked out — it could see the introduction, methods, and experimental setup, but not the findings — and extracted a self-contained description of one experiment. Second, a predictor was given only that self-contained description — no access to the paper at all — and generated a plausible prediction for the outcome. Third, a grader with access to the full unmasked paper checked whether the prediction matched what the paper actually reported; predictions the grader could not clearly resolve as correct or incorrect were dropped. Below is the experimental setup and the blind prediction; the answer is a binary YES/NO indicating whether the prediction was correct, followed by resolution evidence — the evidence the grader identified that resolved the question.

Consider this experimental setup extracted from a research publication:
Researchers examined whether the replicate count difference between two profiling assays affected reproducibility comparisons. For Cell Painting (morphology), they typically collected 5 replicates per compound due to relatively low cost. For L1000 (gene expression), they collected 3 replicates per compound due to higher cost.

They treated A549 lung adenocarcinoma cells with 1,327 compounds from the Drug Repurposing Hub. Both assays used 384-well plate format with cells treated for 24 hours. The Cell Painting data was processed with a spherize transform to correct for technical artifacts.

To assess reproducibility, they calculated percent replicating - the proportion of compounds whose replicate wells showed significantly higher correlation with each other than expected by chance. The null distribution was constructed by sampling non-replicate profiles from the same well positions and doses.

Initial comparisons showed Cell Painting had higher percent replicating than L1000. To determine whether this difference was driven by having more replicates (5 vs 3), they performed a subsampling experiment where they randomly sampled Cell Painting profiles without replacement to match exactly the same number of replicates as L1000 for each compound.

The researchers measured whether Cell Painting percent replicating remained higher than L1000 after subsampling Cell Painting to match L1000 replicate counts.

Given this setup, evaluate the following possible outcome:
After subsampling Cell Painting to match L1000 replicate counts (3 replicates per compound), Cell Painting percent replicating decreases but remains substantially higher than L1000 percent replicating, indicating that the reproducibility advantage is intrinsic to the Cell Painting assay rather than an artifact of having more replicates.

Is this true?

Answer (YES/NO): YES